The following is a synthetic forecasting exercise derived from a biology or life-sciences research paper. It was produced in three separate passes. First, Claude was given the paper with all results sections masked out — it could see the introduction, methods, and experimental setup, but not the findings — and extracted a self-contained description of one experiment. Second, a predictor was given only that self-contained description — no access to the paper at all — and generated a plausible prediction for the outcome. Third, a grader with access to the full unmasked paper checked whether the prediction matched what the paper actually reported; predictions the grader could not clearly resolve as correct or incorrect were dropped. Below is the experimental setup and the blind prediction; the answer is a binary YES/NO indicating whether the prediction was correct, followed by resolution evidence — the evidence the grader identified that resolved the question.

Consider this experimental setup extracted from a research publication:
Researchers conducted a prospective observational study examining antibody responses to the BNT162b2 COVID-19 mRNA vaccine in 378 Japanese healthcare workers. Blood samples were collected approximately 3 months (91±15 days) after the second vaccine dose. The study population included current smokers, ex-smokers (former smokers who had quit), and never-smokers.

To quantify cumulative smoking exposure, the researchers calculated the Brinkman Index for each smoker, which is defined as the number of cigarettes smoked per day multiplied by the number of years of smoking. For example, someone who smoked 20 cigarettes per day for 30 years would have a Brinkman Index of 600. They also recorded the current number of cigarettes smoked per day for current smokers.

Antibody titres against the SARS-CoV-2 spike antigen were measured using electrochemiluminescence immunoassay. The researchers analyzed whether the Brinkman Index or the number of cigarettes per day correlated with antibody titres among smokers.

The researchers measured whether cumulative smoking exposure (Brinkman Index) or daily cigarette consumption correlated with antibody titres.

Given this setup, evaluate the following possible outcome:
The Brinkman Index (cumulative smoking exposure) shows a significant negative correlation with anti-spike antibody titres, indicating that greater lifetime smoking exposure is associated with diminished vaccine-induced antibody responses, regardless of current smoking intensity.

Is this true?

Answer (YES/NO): NO